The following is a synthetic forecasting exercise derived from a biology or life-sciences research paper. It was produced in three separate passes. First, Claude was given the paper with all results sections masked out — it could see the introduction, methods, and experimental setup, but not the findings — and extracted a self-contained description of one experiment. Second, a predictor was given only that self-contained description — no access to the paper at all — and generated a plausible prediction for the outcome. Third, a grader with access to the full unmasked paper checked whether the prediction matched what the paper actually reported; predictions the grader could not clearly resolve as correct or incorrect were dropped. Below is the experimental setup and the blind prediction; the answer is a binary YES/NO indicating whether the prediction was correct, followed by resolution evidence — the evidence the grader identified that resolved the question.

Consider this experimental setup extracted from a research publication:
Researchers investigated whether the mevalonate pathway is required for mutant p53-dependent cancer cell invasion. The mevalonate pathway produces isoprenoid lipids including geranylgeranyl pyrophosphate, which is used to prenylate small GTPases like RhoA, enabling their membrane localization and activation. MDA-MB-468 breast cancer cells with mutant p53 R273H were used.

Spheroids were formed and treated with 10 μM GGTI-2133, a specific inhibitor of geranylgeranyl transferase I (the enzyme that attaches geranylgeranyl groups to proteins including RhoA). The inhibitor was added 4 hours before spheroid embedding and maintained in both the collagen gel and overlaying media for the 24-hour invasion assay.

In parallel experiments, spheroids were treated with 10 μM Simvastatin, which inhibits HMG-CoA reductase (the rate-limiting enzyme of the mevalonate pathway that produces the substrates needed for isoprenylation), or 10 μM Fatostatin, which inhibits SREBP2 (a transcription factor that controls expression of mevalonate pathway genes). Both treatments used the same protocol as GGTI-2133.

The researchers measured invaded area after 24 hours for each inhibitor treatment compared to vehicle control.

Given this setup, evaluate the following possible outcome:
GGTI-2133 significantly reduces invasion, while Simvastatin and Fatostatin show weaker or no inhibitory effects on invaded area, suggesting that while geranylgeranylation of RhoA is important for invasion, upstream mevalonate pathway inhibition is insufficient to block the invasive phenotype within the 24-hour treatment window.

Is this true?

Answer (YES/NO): NO